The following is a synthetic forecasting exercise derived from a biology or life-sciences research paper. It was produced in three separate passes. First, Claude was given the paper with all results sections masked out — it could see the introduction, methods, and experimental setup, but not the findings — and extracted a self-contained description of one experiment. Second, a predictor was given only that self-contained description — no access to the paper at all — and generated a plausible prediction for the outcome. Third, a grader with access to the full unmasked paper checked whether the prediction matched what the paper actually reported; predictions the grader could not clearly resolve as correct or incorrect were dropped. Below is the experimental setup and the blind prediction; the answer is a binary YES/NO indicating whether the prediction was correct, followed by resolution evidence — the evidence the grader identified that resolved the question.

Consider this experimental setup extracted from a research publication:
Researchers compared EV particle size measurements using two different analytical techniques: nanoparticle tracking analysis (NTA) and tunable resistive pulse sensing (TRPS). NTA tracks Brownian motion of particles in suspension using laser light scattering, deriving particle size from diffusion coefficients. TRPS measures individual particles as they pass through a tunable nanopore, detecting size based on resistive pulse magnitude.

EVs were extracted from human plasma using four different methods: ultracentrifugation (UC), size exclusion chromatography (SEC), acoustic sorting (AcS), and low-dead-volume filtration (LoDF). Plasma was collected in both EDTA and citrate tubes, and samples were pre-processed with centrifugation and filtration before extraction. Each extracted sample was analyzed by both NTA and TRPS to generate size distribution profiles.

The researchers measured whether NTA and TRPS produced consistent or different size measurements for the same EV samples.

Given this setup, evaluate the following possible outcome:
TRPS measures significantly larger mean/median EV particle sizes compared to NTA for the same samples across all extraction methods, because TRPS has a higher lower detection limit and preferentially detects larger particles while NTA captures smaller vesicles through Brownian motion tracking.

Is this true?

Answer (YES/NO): YES